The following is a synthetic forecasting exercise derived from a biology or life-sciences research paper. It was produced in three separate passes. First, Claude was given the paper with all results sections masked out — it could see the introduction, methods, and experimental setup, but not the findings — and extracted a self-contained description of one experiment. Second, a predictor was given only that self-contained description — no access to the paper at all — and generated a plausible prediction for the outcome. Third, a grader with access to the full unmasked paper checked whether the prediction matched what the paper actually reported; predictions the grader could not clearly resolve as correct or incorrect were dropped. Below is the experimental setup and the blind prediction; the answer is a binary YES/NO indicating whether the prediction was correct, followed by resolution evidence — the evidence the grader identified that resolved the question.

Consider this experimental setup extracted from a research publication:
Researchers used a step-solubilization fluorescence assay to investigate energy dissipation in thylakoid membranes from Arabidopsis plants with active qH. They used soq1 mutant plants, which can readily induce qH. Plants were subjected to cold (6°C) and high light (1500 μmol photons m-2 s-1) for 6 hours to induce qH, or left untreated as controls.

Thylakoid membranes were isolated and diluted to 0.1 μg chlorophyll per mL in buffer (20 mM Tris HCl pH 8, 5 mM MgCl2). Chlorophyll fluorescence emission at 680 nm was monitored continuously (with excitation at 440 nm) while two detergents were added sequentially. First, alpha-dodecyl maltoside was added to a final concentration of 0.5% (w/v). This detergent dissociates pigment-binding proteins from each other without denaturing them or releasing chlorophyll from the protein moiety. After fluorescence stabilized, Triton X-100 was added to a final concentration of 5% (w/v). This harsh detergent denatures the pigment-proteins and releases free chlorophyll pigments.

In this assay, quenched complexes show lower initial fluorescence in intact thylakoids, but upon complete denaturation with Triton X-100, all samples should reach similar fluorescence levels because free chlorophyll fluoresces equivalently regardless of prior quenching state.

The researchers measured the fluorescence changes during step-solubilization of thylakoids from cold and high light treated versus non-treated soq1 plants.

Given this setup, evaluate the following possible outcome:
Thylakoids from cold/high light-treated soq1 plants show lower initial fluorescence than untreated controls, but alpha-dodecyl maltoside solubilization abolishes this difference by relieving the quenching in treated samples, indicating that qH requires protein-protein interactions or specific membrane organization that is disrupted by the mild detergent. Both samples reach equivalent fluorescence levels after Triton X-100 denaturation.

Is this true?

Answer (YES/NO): NO